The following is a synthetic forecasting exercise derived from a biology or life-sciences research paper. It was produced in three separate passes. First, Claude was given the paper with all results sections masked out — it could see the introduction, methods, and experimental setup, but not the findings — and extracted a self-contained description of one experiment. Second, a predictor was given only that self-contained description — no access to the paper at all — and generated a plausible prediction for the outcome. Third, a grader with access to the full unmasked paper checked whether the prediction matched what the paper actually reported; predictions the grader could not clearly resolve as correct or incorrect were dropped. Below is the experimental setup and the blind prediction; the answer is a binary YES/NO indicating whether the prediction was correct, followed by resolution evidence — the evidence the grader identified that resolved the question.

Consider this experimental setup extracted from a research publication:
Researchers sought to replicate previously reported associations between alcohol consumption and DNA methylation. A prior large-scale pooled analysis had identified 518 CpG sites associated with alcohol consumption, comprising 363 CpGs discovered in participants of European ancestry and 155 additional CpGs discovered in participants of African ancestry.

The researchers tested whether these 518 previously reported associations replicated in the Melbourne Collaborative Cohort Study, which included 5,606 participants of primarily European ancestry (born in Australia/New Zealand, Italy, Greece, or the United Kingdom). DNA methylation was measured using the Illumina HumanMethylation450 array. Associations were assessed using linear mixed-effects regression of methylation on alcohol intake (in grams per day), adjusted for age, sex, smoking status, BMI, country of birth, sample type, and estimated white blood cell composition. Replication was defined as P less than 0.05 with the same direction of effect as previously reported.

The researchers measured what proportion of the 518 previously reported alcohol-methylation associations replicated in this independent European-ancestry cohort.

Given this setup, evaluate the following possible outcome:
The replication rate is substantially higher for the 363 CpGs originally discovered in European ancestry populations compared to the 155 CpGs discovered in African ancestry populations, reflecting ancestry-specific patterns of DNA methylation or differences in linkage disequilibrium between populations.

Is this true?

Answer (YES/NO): YES